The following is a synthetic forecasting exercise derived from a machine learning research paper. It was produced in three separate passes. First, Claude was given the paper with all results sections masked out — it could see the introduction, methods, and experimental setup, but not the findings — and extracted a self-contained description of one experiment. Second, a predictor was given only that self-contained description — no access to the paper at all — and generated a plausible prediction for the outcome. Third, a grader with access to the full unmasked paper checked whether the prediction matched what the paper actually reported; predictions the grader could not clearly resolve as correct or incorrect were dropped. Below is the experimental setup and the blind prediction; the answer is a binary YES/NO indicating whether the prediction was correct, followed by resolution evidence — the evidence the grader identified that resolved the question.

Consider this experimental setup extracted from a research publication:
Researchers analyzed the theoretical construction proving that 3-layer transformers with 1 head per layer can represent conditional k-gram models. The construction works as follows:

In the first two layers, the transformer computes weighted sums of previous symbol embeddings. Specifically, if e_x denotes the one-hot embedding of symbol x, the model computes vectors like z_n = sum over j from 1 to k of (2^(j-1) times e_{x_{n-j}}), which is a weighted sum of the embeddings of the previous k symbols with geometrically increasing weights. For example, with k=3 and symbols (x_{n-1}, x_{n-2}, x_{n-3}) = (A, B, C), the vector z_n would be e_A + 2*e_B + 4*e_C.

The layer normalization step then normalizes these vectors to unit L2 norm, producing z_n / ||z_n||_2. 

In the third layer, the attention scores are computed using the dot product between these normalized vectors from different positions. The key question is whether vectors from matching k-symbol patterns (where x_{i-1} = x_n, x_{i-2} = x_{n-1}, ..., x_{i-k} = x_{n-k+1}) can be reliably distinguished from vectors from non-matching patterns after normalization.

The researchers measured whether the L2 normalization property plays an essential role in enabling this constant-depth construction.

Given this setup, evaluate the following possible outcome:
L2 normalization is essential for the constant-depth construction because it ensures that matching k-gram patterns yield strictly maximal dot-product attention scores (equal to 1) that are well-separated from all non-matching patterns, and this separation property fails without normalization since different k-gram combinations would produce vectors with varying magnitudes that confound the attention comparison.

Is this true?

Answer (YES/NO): YES